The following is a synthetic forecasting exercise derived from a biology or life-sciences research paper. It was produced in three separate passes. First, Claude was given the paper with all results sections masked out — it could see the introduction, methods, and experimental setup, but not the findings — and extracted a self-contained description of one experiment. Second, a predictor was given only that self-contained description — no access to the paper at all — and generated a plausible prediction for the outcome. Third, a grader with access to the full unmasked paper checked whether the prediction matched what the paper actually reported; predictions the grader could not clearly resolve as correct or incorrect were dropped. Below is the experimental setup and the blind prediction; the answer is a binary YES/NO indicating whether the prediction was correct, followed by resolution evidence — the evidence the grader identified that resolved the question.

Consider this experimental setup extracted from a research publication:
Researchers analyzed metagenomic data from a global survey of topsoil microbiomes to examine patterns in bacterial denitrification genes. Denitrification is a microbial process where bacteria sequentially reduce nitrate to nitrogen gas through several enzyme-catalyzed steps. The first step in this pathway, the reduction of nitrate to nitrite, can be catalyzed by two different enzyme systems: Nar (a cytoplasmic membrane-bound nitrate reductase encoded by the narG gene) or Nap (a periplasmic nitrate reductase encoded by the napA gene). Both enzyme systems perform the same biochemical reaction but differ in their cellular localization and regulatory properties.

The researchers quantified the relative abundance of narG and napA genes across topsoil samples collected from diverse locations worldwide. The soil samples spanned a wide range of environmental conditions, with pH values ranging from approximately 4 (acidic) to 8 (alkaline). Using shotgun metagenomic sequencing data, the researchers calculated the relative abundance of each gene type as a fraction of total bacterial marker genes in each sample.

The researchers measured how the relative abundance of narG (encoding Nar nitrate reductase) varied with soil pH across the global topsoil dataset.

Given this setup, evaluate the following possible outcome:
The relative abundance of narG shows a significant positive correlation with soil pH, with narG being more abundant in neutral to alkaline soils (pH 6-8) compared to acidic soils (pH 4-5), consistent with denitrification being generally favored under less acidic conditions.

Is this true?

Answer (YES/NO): NO